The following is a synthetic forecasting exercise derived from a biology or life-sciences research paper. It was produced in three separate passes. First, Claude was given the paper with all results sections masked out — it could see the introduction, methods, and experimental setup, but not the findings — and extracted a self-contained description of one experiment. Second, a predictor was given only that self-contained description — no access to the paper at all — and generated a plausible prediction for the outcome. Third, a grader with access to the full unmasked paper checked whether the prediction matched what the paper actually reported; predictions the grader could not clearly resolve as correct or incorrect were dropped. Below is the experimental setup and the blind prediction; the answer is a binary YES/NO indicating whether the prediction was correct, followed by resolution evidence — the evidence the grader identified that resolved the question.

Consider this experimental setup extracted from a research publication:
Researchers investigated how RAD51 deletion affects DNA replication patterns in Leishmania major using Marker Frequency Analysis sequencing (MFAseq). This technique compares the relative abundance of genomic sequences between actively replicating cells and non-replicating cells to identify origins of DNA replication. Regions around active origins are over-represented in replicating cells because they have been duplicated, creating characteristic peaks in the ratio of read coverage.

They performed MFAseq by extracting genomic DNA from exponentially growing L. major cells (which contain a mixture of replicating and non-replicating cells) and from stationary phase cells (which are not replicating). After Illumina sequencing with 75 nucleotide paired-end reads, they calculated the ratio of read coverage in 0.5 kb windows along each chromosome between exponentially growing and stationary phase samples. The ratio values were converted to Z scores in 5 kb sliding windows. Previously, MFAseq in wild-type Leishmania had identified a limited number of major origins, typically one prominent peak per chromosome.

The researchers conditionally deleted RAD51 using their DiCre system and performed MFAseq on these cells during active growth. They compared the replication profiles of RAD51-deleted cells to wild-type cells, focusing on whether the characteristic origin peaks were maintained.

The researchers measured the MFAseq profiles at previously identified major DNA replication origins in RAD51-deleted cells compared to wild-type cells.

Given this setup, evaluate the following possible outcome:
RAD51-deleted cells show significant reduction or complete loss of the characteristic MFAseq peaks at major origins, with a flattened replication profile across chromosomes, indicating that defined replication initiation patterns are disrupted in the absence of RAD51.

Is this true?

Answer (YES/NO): NO